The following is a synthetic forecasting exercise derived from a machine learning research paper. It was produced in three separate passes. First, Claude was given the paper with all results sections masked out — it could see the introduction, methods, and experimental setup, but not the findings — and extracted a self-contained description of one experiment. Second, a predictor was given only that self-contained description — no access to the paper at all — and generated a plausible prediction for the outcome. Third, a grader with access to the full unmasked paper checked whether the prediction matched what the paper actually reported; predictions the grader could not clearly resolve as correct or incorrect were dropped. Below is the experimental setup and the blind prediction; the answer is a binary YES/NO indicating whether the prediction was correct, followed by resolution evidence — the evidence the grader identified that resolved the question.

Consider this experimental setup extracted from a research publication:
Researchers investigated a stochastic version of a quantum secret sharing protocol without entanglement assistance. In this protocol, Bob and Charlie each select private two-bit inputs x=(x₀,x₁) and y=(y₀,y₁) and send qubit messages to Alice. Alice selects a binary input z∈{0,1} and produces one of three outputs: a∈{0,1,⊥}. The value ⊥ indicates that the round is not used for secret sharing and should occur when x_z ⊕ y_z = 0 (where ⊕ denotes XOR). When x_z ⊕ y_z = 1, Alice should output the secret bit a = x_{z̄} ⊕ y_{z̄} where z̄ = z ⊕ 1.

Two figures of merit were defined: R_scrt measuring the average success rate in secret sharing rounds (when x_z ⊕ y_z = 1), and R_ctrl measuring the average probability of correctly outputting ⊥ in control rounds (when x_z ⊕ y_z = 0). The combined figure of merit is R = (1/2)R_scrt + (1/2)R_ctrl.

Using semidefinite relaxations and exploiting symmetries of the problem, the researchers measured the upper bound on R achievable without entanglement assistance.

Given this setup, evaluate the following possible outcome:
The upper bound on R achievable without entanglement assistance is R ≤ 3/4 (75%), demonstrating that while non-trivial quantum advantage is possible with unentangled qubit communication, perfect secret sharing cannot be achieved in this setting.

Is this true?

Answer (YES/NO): NO